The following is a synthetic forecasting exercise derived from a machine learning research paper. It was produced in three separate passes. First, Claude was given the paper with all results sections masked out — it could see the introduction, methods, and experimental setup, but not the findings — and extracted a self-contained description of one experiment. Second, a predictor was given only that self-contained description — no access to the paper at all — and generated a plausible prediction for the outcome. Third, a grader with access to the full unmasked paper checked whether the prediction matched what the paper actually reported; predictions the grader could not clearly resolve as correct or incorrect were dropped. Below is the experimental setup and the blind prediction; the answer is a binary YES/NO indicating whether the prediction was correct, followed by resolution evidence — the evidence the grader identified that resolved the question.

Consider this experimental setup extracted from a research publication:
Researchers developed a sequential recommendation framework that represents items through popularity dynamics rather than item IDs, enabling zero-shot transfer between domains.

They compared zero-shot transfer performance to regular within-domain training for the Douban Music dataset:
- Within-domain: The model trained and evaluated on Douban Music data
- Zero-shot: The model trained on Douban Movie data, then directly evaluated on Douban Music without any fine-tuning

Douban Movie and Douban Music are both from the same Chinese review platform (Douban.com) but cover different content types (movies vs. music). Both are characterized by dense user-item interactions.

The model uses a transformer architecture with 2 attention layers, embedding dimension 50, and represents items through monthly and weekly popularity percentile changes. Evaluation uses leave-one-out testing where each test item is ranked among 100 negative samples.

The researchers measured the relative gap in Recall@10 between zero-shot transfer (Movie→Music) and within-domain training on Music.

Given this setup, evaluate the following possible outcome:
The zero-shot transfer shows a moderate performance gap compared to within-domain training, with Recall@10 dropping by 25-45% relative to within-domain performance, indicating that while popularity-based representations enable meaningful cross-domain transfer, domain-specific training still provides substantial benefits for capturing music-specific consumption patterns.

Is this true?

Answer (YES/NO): NO